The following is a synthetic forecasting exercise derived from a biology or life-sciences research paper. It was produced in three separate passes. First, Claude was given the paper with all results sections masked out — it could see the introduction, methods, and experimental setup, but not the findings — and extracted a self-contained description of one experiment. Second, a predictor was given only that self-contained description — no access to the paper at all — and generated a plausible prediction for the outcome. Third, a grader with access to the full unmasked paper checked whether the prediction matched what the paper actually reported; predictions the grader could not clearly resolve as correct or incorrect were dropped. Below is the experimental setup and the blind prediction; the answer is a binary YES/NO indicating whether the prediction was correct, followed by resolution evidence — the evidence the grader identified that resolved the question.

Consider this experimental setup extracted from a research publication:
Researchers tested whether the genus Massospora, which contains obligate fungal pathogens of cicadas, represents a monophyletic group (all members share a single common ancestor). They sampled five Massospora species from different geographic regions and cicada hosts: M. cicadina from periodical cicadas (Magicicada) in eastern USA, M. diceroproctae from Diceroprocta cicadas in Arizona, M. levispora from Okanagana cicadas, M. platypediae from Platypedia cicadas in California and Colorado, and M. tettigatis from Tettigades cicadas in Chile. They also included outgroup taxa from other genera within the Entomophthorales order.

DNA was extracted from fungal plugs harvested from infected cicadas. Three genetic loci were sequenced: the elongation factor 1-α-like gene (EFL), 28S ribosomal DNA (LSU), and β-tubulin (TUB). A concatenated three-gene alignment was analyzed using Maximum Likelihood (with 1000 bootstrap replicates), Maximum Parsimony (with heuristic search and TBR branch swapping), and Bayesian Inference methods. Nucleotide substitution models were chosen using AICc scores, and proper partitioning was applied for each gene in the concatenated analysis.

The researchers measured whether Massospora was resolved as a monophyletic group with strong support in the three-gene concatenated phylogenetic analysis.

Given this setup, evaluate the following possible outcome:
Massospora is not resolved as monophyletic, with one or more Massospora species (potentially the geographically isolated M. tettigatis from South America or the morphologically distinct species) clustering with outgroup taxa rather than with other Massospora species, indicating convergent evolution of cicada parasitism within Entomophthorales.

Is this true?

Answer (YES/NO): NO